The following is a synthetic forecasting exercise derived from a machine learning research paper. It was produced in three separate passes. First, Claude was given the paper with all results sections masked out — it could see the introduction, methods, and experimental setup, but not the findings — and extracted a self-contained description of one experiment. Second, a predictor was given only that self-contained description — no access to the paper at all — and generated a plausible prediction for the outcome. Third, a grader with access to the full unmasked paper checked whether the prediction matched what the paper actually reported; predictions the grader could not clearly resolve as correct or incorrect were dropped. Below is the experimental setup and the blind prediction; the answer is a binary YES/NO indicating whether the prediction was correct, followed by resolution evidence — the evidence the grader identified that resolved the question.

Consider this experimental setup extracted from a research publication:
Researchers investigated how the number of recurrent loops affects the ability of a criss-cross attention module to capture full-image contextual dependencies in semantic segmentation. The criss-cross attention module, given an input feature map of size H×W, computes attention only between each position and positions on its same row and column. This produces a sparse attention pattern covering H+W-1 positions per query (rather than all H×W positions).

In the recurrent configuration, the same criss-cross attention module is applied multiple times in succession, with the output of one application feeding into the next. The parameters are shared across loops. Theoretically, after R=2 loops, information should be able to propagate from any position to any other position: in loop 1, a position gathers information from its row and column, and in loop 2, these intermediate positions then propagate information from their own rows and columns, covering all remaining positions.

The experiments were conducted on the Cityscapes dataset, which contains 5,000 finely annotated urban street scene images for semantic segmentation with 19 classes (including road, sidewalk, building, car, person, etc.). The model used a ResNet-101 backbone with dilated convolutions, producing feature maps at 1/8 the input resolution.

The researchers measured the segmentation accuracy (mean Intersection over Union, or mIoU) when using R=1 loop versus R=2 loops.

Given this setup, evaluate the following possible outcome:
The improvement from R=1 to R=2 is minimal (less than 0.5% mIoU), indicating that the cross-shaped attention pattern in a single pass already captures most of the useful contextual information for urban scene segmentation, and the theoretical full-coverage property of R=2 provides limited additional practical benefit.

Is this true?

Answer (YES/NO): NO